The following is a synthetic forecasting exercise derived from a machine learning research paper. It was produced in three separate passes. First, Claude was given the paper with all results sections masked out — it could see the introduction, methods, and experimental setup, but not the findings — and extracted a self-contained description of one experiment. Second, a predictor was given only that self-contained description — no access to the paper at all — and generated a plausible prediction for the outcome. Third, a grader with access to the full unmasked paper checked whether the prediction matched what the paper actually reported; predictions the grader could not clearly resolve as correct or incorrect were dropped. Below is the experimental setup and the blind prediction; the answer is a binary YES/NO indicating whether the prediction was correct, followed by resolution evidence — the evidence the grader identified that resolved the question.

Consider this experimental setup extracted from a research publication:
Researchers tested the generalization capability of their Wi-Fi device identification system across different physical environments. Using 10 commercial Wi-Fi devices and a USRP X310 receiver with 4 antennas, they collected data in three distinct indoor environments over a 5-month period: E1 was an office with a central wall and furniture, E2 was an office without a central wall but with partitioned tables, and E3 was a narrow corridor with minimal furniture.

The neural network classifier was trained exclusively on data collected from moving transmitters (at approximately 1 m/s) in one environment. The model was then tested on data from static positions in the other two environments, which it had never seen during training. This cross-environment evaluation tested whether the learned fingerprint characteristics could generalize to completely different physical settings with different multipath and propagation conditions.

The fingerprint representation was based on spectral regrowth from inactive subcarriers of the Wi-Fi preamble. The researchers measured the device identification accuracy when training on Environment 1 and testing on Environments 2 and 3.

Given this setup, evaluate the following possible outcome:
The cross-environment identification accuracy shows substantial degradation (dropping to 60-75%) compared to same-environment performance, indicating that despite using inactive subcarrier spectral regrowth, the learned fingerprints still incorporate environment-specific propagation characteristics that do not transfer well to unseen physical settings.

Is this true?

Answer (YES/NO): NO